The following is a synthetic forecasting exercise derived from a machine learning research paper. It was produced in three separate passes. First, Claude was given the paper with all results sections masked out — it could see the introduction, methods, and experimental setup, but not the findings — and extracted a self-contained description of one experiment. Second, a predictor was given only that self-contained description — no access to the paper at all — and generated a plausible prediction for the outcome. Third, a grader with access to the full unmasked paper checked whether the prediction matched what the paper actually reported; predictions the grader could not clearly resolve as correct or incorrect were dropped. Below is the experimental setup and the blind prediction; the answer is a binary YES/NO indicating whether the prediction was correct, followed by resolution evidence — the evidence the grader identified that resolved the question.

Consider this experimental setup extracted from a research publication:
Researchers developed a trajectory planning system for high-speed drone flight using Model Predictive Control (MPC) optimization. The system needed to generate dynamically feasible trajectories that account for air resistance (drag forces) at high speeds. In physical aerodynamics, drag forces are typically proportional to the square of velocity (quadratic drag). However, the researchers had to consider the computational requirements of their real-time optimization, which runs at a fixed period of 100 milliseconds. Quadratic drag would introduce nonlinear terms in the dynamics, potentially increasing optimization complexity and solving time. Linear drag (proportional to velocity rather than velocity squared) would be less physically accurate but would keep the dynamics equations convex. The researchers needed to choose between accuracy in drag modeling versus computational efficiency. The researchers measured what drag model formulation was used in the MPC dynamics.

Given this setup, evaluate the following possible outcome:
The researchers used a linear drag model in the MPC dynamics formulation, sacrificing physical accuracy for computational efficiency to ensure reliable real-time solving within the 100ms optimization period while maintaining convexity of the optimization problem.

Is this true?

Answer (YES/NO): YES